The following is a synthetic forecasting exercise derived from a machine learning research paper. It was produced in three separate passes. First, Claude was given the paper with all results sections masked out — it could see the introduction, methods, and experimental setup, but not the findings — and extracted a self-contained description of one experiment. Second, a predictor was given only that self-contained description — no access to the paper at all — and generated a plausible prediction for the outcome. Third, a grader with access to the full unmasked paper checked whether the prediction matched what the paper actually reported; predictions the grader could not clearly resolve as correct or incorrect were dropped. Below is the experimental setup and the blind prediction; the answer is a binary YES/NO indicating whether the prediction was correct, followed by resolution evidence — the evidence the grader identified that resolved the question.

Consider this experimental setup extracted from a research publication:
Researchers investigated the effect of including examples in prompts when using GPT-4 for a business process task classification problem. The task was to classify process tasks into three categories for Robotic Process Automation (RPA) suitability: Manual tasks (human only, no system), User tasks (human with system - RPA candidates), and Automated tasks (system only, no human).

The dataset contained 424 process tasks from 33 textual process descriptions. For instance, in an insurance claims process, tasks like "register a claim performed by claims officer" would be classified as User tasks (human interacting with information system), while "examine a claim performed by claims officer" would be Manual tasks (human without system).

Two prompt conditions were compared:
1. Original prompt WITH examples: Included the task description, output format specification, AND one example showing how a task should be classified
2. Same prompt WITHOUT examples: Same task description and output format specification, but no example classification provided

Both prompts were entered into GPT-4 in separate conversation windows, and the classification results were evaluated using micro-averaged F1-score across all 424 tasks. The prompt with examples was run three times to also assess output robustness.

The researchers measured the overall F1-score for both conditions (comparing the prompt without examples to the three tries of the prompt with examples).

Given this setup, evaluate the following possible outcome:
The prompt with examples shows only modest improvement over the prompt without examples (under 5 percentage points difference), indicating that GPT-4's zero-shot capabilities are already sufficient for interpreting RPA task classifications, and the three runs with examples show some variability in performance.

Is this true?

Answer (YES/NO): NO